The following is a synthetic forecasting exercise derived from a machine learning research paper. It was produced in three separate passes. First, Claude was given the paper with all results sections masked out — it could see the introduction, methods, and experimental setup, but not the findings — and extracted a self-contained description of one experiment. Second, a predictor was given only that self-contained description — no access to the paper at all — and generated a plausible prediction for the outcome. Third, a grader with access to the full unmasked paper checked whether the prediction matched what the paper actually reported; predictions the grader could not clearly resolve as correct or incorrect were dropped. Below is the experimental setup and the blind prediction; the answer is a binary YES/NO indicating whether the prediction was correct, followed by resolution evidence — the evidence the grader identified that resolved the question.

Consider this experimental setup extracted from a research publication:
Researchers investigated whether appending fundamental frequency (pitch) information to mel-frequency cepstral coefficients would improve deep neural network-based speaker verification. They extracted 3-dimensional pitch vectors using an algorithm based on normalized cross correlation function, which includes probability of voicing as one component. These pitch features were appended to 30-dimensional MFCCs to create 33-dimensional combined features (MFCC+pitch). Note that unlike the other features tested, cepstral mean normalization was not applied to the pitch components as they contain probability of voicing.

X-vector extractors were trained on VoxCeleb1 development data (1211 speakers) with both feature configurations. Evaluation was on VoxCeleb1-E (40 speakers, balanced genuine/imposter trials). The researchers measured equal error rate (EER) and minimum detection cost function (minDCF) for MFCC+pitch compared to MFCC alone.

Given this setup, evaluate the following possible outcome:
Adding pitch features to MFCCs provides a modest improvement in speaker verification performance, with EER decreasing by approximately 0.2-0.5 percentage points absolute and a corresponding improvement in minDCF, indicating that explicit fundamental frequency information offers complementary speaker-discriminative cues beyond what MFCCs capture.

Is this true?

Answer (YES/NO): NO